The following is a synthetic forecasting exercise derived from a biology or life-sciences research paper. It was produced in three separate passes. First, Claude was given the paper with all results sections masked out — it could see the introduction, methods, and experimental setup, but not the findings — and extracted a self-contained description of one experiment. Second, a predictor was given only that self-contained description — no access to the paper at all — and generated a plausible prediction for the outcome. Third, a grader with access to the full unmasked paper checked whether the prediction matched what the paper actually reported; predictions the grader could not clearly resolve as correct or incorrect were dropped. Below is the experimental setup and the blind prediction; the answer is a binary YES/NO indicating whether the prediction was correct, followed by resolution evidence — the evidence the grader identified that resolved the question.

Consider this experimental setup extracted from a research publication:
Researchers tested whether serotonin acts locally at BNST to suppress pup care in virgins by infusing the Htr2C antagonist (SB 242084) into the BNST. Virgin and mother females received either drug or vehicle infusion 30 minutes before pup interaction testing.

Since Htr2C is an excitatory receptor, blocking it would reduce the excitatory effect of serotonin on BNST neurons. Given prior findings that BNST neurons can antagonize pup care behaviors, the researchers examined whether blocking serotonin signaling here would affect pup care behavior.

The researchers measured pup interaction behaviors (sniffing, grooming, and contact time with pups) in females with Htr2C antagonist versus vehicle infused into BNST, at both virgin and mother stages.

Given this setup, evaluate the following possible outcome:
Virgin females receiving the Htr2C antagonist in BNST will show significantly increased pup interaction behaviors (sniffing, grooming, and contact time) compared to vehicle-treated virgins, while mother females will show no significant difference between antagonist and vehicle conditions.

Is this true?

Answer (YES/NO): YES